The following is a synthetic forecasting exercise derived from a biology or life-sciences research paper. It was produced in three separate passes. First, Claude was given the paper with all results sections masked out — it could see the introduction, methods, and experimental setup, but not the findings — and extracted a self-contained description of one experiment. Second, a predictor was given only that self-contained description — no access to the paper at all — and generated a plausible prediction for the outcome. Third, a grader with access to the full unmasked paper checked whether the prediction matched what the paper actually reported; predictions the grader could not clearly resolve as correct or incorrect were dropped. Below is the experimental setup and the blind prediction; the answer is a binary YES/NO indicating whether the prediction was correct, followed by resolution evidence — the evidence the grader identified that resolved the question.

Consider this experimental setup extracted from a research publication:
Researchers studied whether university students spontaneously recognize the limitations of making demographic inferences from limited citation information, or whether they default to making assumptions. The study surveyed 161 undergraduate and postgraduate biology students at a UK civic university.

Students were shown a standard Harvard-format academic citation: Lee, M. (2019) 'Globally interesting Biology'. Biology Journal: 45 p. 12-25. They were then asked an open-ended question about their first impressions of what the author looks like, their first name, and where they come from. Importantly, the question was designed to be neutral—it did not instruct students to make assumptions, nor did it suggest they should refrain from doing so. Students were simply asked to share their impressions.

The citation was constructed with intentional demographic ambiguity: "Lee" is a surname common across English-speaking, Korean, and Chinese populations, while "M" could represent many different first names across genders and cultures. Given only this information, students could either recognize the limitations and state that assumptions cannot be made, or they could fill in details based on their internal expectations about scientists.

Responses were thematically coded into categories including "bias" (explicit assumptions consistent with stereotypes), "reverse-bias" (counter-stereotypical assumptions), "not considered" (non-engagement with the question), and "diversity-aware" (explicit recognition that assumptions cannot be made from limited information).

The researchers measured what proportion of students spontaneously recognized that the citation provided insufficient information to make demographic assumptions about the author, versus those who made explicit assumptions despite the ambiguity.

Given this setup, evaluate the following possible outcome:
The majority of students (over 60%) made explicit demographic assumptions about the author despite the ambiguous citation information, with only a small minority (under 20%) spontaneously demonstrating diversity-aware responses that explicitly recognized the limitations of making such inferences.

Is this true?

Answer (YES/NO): NO